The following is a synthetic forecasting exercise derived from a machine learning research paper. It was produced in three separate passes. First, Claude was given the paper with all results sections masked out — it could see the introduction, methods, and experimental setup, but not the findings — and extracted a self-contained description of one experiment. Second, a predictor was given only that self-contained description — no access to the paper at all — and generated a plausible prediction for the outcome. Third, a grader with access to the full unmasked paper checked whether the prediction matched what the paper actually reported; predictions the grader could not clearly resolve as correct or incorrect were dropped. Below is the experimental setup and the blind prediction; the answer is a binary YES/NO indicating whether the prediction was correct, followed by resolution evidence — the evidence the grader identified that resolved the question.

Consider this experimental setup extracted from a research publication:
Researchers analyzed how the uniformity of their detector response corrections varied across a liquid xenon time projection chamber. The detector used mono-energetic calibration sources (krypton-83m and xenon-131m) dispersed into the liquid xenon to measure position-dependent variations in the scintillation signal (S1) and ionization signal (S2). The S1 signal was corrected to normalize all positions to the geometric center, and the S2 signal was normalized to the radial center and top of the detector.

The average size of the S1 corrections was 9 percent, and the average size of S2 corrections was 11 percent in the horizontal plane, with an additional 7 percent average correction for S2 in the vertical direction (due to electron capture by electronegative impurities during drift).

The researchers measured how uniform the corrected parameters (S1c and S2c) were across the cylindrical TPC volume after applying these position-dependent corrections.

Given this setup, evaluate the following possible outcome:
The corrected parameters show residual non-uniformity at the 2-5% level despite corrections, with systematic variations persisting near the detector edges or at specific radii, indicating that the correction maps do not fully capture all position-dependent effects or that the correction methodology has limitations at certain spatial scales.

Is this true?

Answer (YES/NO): NO